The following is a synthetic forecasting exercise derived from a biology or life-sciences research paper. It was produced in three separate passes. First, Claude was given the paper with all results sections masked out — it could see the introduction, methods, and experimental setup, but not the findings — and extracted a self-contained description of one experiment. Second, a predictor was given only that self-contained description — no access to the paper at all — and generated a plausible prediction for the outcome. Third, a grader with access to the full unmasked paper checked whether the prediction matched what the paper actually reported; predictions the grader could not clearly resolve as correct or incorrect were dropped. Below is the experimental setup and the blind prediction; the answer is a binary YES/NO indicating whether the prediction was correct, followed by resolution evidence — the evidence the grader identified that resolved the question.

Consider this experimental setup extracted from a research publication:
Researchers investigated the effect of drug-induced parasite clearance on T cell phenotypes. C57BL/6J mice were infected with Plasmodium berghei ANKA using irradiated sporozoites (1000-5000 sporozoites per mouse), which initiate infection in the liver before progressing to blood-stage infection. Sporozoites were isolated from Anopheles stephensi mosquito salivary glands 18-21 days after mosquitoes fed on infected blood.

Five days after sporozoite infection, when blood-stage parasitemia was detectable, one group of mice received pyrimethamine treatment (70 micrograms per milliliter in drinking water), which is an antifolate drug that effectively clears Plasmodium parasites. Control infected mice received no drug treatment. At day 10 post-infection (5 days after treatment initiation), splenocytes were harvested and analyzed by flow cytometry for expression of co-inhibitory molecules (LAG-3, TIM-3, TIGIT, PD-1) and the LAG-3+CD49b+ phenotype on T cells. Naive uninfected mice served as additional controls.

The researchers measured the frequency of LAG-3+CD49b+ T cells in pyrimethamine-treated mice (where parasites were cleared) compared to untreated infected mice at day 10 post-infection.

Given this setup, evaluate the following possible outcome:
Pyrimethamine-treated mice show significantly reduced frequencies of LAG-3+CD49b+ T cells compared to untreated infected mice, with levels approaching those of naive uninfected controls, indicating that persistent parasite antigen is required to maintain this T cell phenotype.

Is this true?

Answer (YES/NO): YES